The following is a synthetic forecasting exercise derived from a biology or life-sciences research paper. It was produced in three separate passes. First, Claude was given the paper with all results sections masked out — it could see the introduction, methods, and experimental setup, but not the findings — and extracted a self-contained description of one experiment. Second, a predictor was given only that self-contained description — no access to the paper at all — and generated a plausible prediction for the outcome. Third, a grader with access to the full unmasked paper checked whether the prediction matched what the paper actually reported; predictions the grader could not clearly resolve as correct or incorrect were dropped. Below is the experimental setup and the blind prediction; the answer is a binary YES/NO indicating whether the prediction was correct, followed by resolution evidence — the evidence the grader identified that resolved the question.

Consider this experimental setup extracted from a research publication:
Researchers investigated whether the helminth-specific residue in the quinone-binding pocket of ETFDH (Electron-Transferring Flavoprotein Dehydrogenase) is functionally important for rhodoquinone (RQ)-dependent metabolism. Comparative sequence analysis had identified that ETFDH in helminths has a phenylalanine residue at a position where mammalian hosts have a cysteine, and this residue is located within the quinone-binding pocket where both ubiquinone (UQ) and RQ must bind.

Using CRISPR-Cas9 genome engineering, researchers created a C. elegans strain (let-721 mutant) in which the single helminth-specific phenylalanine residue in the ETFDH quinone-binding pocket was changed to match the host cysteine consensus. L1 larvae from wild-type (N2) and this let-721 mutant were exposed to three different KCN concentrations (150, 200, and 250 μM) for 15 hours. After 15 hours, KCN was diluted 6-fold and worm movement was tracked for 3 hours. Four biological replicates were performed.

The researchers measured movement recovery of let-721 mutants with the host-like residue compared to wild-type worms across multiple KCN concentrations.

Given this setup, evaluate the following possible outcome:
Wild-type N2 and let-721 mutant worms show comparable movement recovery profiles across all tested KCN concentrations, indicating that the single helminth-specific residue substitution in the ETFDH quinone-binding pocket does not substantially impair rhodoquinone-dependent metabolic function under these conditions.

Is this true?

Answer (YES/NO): NO